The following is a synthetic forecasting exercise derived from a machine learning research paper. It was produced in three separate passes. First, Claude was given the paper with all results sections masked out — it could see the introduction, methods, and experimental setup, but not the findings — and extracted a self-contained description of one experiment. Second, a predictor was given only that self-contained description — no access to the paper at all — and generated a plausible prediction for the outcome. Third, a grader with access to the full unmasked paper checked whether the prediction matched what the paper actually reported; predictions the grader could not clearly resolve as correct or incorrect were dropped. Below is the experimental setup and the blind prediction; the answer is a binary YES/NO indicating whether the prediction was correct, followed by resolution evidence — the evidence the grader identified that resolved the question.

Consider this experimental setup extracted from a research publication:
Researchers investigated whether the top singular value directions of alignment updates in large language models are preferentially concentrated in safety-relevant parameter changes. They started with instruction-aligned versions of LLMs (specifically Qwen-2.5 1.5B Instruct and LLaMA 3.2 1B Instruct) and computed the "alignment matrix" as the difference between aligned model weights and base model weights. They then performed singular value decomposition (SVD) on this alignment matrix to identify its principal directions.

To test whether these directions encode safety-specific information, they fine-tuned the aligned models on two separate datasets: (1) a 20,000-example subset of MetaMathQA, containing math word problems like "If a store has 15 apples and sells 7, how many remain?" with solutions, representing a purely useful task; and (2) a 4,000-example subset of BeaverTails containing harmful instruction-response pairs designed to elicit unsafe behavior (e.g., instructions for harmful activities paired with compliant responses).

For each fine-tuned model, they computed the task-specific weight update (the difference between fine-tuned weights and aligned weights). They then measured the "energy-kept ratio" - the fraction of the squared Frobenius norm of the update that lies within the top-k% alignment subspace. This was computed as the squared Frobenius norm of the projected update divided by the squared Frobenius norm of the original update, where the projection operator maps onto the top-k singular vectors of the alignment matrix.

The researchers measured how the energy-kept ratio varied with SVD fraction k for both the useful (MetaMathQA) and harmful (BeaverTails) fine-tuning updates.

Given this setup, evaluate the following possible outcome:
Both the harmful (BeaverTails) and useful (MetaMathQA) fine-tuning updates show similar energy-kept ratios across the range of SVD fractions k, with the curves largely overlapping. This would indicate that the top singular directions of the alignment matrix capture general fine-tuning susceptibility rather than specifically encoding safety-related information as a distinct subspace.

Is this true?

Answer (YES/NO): YES